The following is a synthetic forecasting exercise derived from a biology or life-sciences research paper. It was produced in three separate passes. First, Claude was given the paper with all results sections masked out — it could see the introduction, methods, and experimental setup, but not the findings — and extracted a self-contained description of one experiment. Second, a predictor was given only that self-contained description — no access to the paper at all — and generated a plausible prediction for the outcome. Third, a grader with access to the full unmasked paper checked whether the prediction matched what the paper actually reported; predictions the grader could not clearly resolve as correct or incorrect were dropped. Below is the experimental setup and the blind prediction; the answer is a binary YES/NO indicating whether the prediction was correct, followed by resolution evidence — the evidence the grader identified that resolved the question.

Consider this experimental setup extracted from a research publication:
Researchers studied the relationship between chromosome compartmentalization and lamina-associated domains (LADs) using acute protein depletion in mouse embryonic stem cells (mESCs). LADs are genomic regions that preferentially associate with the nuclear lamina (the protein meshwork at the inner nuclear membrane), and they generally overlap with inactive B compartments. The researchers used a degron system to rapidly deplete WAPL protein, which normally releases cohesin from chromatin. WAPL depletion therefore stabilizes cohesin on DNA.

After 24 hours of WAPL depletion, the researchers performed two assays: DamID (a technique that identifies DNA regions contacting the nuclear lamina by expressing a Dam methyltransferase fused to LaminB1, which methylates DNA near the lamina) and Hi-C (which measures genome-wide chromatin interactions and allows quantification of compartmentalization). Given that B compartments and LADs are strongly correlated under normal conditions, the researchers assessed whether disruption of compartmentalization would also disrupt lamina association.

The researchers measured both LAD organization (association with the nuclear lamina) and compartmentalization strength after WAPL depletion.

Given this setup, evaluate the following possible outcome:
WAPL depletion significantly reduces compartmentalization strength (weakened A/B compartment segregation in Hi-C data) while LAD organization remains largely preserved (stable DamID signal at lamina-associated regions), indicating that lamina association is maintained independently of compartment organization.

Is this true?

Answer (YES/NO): YES